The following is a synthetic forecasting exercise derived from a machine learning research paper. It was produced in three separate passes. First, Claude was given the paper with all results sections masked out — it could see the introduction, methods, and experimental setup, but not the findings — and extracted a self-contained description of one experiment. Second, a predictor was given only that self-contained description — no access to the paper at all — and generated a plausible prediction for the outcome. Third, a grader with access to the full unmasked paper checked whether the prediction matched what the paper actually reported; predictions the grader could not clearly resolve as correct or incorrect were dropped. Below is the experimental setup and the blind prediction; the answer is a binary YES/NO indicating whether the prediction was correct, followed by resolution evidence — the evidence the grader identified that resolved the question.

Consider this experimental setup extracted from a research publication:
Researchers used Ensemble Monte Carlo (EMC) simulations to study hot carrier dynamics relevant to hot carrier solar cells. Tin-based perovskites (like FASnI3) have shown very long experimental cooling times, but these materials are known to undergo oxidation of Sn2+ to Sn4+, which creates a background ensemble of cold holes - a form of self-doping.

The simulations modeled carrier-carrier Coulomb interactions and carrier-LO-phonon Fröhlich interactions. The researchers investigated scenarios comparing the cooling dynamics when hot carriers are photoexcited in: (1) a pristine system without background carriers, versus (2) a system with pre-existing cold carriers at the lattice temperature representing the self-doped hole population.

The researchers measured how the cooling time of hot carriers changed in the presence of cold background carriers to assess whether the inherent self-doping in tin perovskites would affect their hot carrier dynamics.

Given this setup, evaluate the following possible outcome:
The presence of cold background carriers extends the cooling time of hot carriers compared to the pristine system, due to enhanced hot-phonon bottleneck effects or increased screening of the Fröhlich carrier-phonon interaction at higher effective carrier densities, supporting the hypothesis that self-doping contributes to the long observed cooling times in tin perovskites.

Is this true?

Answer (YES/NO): NO